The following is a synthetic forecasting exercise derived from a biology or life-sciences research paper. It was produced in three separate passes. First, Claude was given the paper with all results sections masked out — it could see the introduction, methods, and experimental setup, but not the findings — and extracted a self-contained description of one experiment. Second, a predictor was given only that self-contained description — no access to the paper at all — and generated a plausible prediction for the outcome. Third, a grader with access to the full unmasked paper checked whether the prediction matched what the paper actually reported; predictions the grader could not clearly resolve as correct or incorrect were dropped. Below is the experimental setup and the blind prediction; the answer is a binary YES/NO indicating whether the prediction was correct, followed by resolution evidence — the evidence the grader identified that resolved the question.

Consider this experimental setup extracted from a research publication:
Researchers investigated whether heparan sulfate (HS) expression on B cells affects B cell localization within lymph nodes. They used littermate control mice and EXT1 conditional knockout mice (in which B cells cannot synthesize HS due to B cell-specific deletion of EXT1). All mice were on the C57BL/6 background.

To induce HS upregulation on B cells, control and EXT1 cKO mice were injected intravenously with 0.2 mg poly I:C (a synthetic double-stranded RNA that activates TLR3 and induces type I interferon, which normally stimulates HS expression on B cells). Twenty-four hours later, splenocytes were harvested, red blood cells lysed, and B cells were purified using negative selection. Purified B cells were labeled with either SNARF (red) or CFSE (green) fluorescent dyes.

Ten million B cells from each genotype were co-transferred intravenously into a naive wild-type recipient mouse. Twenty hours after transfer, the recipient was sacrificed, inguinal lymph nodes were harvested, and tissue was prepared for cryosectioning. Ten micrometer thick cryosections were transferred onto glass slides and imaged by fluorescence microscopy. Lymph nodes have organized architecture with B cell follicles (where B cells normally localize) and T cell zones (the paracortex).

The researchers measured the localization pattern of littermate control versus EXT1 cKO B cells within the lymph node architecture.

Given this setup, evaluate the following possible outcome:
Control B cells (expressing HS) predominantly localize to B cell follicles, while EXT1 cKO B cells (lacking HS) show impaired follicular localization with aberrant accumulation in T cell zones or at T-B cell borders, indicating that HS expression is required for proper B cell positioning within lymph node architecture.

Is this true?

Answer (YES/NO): NO